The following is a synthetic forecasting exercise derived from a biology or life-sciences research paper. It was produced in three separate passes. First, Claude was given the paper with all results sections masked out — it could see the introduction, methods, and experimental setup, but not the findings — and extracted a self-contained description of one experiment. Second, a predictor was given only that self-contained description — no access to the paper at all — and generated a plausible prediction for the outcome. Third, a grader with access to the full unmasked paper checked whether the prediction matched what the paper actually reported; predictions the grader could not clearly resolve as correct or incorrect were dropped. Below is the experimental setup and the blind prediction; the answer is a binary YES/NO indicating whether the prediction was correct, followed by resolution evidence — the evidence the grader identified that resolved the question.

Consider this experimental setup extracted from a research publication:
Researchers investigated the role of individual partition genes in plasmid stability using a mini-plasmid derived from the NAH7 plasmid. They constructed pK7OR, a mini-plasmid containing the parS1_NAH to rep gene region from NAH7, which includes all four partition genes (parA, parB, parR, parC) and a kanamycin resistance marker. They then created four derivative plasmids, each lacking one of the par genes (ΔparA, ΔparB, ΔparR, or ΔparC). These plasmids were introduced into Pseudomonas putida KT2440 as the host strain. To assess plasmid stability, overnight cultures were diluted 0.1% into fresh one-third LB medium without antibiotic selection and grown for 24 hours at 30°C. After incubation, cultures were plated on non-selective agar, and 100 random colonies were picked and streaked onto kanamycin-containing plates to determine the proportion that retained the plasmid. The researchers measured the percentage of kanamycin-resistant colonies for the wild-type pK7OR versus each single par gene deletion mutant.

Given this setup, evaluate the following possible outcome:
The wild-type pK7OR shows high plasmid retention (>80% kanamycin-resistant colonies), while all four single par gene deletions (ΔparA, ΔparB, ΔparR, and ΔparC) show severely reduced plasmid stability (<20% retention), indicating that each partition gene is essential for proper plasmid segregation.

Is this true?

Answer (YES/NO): NO